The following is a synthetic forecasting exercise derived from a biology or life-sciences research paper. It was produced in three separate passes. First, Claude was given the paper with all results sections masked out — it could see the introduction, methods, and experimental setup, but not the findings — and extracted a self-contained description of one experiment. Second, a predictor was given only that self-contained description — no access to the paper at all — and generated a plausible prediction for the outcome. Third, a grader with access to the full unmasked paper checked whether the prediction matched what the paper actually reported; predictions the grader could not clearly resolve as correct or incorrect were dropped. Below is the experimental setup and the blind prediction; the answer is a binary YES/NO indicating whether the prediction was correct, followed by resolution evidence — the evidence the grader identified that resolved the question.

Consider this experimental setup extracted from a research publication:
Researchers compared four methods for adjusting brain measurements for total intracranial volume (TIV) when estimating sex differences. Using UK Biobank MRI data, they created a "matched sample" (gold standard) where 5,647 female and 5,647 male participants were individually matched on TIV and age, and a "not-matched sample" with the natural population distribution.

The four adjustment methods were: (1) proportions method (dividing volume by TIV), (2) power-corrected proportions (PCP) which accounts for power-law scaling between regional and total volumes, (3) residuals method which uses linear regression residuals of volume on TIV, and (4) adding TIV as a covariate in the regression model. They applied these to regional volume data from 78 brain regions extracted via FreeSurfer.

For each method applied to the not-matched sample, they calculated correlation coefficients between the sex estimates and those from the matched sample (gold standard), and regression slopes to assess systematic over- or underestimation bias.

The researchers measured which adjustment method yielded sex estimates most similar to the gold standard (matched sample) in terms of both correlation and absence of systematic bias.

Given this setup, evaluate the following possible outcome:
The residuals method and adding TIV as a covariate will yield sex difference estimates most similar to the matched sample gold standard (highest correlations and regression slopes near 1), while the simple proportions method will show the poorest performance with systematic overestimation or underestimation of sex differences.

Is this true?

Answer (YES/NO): NO